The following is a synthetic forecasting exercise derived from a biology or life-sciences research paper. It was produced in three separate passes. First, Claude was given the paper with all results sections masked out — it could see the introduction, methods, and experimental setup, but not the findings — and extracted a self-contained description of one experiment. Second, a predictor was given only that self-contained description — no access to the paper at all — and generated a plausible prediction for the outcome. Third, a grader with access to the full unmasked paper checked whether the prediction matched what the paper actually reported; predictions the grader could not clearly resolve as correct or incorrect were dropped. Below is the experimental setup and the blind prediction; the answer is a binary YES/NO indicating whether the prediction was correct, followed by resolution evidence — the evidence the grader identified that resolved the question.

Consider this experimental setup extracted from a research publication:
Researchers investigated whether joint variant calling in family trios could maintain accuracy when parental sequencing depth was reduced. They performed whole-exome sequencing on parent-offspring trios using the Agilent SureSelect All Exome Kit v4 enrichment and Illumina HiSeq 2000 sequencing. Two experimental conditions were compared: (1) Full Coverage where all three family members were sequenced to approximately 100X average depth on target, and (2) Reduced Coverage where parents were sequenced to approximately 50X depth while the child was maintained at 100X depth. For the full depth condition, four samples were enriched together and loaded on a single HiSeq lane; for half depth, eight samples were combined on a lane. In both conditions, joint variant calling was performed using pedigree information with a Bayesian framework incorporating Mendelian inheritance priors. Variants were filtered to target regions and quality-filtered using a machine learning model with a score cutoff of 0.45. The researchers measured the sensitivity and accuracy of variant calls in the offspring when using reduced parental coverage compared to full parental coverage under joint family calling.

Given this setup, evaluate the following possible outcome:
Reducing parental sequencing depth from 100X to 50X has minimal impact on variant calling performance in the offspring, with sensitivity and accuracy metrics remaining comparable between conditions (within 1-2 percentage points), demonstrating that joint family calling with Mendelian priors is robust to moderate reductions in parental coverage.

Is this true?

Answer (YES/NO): YES